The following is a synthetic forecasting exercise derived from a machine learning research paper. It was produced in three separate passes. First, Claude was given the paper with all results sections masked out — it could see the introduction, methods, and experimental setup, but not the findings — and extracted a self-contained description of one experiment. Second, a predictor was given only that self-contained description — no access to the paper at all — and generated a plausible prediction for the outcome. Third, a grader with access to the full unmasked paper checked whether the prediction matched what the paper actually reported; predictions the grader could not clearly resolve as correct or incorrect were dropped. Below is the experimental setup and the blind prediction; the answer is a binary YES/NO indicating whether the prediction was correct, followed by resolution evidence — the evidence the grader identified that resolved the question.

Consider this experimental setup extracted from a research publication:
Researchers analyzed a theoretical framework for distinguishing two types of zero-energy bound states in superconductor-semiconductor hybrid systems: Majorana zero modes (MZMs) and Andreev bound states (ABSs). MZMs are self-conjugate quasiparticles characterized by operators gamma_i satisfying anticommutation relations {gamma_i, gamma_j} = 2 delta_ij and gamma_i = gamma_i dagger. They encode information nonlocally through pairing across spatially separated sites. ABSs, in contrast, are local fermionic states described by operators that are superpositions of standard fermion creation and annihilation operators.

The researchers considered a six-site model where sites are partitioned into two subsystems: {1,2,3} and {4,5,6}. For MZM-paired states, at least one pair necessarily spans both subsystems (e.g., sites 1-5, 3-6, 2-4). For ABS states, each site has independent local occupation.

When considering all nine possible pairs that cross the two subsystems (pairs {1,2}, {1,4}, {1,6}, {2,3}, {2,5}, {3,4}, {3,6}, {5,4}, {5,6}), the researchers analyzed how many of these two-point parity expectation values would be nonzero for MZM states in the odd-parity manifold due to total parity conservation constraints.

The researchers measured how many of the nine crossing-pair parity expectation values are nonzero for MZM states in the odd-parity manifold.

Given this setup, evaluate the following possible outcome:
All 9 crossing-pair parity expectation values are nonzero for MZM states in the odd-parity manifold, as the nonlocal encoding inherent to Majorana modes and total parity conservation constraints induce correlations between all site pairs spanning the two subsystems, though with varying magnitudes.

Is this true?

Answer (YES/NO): NO